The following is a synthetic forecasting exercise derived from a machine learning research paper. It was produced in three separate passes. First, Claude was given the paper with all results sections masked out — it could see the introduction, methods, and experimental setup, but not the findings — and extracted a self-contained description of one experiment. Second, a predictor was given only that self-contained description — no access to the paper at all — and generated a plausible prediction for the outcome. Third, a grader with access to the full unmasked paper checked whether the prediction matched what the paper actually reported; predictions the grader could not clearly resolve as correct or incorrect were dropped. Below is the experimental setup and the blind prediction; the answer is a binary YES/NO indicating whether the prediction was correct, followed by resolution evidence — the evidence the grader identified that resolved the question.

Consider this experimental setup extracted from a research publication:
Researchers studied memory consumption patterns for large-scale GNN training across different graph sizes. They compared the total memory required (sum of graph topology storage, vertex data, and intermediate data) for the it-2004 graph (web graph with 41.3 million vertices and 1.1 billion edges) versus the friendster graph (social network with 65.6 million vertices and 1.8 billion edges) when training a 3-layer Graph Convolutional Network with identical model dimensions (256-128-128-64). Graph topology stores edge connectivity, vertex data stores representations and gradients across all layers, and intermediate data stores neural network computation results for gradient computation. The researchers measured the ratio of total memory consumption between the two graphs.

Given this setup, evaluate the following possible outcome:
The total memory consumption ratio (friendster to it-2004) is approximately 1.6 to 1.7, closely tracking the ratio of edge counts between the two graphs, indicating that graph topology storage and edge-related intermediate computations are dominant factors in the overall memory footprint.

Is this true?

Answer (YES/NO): NO